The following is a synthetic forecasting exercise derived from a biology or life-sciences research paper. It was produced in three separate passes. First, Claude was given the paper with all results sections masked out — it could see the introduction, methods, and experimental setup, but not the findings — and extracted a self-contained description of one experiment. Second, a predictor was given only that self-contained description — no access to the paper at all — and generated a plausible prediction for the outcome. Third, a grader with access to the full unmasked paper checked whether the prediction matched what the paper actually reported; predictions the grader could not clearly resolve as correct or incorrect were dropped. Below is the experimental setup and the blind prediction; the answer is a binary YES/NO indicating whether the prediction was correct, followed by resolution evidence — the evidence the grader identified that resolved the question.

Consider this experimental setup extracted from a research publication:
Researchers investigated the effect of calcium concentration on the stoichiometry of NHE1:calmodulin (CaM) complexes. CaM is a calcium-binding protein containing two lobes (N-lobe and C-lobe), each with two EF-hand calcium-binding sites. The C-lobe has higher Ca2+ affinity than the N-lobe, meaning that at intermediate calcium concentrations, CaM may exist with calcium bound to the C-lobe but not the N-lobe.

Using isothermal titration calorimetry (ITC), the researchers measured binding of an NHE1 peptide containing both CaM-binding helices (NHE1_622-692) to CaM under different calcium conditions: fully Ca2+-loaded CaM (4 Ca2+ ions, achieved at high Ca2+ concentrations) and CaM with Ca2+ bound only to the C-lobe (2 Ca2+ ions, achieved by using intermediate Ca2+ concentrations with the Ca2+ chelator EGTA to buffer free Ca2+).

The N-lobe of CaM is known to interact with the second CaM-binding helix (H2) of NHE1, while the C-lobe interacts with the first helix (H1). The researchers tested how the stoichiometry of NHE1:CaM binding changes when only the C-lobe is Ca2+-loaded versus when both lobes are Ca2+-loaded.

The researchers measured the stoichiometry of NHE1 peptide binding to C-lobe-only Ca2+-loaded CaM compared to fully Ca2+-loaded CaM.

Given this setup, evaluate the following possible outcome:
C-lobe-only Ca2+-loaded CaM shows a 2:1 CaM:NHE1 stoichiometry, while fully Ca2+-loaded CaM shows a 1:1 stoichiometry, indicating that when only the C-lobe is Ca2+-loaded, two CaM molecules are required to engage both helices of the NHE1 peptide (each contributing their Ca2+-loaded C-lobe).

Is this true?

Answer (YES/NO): NO